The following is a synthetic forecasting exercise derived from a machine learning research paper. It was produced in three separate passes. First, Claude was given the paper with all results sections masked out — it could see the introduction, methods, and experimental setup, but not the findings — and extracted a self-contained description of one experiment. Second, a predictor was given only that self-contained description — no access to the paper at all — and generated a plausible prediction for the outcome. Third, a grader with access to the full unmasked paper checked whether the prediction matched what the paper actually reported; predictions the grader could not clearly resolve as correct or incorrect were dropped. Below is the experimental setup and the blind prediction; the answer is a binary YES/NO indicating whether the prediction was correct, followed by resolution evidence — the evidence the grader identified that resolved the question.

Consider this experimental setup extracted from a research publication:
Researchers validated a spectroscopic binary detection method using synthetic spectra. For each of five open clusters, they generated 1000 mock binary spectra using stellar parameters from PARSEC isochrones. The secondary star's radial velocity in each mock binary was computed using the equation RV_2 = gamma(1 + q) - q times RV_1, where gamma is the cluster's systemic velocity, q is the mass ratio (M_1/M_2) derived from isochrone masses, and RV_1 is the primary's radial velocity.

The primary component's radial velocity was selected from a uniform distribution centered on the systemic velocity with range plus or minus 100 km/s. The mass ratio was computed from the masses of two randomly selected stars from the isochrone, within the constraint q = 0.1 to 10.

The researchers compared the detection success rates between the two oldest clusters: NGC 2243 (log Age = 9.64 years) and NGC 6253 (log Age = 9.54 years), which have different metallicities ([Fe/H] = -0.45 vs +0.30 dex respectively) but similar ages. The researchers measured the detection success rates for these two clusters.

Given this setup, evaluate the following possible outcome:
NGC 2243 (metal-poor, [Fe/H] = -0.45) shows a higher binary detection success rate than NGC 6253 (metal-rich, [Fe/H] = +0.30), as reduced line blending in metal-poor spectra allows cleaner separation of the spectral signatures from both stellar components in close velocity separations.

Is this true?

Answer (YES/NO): YES